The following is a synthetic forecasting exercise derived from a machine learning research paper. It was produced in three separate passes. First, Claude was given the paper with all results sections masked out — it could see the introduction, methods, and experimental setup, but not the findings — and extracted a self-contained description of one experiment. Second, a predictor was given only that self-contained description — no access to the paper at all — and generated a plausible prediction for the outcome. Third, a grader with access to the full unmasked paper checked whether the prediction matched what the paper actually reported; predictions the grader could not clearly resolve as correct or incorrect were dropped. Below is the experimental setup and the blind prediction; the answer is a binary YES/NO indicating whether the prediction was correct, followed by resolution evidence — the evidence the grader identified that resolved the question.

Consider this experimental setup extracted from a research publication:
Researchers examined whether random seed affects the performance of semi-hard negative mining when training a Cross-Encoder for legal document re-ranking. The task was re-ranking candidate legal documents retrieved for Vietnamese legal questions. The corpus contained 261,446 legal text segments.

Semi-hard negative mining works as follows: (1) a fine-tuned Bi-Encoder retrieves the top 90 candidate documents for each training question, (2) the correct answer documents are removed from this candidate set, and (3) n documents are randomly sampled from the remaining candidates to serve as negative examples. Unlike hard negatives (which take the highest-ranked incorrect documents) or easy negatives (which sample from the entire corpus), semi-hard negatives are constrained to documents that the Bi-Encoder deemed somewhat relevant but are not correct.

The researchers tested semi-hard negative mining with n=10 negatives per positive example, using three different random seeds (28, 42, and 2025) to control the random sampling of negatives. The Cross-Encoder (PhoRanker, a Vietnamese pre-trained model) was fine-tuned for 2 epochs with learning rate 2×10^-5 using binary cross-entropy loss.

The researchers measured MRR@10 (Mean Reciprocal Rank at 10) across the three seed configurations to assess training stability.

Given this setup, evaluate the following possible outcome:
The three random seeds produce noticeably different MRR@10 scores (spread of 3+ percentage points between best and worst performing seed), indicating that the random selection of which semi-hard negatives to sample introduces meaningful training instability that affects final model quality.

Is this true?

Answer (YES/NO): NO